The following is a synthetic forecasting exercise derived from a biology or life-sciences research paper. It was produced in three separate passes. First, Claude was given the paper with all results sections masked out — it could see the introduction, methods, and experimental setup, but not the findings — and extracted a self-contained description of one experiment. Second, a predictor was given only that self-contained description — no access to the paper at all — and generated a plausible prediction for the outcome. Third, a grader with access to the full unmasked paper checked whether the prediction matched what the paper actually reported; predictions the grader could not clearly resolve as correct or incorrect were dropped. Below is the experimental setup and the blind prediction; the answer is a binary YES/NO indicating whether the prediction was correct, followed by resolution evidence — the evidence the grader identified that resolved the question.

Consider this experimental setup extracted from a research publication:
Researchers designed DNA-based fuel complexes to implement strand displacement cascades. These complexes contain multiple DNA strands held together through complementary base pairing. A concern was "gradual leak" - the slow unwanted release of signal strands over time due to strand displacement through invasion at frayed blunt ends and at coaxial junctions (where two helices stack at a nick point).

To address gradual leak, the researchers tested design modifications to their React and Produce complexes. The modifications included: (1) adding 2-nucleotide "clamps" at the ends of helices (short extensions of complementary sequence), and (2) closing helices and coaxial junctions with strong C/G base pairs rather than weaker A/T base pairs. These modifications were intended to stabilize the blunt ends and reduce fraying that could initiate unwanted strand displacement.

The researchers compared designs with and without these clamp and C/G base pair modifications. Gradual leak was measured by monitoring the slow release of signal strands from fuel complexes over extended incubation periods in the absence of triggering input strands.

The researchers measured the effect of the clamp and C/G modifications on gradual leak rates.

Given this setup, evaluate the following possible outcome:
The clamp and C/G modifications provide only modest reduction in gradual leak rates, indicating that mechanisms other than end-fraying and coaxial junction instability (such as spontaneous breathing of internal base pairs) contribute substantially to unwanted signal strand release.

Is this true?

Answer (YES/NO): NO